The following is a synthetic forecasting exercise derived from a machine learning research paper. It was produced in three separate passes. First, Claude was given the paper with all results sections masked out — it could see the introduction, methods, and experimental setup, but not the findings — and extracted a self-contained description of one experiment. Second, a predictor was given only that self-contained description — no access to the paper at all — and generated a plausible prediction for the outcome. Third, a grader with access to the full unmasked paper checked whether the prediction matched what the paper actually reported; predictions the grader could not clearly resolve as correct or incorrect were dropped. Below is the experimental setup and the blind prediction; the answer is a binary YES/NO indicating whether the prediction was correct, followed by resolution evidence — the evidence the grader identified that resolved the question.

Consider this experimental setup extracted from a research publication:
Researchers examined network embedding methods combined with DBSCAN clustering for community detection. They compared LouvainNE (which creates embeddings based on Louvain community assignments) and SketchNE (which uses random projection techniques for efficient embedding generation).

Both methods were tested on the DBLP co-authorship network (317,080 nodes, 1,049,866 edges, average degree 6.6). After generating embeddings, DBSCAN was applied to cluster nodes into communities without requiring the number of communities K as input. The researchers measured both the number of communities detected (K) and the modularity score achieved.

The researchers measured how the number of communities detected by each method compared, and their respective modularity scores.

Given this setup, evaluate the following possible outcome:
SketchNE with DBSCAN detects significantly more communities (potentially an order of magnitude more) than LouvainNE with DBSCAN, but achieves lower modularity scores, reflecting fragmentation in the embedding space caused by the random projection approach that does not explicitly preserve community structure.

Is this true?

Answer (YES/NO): YES